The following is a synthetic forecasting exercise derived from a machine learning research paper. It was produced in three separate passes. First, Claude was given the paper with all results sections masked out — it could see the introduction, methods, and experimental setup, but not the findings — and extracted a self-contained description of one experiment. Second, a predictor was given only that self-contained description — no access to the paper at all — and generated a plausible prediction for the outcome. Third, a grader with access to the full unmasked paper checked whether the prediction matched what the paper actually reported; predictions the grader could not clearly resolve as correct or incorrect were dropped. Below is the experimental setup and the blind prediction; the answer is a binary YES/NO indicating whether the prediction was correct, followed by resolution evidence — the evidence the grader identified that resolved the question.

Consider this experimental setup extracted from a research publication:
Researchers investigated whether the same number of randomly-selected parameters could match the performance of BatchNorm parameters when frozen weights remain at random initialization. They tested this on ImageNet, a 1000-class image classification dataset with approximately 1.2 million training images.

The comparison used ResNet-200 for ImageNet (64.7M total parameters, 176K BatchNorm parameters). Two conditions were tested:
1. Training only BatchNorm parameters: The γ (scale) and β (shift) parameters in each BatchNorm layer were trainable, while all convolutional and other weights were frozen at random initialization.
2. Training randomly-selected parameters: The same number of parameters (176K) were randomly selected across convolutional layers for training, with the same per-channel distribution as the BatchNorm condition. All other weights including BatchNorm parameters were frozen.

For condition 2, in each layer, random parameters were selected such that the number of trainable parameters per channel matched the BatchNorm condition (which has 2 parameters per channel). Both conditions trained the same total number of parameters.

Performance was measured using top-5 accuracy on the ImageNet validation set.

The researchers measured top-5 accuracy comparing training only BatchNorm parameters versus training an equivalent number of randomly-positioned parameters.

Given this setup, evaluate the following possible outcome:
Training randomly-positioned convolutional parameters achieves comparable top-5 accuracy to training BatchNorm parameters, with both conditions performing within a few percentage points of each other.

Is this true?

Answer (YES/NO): NO